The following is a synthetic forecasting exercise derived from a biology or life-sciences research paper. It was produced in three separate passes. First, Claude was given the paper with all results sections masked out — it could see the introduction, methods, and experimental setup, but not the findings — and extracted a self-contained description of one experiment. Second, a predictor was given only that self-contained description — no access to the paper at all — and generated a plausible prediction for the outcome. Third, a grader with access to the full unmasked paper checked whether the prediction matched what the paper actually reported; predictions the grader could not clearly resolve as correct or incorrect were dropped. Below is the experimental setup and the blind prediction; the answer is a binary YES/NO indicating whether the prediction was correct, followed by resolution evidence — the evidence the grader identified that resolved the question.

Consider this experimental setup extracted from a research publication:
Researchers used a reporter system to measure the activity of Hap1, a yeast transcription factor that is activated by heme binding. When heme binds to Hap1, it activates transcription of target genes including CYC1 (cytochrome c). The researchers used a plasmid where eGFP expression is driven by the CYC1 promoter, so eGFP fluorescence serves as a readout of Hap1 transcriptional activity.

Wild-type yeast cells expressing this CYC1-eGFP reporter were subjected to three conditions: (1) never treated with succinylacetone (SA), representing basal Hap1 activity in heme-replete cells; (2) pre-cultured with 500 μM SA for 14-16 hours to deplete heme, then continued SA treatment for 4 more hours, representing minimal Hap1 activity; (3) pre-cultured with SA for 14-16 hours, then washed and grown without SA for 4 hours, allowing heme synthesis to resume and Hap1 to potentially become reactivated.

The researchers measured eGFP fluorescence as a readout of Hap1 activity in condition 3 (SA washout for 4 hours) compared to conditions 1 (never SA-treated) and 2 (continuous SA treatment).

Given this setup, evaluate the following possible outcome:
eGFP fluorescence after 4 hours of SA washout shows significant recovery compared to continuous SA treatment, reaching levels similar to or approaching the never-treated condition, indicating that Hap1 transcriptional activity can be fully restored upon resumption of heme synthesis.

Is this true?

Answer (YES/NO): NO